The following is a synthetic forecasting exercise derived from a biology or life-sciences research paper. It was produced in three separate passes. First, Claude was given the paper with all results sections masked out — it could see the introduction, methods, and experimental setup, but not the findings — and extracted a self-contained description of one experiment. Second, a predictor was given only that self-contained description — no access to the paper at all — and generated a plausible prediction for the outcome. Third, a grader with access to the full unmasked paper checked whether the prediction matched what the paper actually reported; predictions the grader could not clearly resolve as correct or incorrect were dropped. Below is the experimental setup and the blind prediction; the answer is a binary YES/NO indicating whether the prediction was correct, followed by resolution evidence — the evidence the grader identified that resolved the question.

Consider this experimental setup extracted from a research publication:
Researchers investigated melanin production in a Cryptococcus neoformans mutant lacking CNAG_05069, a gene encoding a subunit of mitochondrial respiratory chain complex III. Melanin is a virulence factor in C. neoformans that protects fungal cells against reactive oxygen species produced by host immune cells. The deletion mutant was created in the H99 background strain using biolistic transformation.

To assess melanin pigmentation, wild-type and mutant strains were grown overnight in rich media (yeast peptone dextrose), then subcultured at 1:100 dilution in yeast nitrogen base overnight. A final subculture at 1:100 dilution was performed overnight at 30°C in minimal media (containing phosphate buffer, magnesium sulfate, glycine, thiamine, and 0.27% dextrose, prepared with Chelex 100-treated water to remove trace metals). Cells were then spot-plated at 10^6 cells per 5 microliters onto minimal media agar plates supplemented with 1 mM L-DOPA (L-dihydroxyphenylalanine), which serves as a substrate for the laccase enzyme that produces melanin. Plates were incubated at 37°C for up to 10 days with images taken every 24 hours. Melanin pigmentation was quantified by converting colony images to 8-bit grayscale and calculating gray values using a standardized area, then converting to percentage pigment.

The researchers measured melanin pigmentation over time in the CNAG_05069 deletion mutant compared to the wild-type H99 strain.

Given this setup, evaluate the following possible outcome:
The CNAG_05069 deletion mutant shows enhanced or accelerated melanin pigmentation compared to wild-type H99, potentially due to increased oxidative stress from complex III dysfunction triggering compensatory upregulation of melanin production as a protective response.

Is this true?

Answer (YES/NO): NO